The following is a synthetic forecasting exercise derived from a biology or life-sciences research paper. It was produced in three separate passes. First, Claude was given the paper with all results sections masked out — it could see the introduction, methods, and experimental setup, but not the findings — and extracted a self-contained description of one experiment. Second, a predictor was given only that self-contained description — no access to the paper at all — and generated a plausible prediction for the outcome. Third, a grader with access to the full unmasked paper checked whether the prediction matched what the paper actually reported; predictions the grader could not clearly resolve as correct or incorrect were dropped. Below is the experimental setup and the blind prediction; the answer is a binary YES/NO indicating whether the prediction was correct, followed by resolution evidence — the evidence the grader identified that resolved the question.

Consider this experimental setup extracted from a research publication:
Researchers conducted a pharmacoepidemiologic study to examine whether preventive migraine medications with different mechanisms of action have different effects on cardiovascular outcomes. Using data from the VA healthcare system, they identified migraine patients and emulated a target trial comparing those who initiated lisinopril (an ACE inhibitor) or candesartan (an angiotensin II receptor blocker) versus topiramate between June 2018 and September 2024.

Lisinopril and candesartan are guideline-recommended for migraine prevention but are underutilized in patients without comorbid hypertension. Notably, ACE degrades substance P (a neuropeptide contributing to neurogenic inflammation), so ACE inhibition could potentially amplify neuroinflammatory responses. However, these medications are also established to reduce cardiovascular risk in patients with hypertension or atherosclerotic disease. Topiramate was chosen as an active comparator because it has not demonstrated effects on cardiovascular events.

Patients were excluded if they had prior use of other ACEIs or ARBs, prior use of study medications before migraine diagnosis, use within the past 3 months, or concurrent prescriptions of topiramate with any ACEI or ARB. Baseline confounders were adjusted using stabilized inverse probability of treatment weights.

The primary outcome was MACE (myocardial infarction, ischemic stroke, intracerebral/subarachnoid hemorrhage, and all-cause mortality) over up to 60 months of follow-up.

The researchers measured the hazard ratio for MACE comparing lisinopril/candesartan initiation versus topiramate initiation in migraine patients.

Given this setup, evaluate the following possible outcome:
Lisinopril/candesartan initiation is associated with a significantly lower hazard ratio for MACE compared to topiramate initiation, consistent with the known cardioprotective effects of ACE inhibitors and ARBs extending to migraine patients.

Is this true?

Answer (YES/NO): NO